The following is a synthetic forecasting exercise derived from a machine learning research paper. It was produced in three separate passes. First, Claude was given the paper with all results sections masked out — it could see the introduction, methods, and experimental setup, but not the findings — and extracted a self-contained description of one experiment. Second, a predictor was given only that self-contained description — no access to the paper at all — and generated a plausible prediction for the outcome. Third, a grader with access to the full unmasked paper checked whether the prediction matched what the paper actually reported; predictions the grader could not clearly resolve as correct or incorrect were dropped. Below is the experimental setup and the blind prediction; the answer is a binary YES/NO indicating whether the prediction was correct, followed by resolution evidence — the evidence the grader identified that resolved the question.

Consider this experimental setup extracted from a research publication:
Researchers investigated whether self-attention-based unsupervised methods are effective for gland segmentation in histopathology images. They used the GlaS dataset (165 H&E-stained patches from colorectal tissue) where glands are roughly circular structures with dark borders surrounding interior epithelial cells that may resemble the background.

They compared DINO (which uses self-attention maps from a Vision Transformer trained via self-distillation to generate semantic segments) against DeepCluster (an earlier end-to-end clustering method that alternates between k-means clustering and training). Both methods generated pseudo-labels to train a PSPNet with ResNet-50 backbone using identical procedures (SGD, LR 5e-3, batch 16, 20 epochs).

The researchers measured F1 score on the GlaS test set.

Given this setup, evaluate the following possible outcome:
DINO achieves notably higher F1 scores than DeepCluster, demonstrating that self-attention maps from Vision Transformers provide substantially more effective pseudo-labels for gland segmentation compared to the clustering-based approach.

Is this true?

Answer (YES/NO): NO